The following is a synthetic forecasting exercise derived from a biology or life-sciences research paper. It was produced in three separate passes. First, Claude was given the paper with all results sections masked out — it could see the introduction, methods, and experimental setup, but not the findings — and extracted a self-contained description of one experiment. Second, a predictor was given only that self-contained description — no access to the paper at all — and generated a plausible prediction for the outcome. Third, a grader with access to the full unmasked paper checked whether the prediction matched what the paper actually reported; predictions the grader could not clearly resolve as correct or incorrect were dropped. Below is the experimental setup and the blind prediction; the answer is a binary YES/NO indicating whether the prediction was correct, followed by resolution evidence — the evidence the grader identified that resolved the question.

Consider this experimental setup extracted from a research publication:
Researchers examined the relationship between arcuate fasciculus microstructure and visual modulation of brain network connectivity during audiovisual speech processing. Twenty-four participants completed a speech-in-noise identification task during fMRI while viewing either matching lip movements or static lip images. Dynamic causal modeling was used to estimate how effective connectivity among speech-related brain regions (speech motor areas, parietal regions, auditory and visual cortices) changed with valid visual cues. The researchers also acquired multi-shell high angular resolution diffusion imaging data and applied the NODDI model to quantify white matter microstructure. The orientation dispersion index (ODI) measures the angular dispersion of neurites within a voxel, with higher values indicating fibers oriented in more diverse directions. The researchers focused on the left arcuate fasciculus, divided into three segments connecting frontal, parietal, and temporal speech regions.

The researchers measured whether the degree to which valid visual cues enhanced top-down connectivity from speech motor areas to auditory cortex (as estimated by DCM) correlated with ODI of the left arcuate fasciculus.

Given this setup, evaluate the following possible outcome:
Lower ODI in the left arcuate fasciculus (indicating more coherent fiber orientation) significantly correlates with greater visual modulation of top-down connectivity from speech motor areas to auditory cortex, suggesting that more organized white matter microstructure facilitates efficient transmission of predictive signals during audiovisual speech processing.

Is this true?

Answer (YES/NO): NO